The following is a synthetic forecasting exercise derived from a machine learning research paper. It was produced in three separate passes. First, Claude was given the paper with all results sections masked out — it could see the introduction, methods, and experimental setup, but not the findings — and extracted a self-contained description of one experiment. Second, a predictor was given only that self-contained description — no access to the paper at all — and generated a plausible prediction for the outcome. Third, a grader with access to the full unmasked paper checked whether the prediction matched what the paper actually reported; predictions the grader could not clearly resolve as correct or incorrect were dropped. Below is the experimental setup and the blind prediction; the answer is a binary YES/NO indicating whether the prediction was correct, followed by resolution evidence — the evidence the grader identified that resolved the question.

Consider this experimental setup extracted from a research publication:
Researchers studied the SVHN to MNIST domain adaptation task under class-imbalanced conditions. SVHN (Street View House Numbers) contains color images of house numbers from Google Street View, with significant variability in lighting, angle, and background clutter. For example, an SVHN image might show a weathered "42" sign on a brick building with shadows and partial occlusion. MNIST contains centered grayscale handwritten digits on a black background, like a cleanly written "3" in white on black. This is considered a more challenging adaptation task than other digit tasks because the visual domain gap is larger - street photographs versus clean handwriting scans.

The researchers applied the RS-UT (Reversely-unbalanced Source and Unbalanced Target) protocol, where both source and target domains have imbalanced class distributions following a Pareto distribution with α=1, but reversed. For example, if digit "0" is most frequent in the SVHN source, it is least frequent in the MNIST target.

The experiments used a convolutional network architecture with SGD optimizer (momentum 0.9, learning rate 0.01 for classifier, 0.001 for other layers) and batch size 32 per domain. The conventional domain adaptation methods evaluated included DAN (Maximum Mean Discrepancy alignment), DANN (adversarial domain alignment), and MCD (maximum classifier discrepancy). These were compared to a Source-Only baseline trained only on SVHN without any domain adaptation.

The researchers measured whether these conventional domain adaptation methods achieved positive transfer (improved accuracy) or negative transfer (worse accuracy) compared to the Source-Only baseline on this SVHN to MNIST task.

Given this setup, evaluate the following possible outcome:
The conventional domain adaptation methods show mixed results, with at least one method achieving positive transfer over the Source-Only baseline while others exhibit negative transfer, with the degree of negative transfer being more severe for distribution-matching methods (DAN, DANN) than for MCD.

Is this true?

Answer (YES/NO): NO